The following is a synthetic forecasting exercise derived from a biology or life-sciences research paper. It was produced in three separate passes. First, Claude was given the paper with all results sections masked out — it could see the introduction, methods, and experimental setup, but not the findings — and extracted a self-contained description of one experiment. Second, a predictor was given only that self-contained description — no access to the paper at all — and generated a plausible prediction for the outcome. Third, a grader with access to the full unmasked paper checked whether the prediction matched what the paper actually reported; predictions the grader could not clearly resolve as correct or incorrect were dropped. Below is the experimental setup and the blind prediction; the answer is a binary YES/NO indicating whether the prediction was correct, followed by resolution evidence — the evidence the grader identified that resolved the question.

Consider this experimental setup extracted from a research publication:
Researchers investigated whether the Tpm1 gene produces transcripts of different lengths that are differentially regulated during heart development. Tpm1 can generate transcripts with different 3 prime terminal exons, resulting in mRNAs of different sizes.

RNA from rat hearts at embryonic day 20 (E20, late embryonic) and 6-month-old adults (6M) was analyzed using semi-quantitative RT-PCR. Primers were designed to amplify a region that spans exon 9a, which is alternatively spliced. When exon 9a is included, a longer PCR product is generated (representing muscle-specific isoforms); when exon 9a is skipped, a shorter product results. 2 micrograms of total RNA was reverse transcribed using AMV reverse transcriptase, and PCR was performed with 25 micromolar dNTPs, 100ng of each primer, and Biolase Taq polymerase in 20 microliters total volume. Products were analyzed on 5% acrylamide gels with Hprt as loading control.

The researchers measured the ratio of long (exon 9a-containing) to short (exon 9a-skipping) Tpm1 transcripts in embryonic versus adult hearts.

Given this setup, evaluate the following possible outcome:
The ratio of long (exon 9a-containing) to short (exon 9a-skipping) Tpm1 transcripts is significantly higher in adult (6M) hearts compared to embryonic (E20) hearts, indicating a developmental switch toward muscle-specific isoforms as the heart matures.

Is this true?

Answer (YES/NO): YES